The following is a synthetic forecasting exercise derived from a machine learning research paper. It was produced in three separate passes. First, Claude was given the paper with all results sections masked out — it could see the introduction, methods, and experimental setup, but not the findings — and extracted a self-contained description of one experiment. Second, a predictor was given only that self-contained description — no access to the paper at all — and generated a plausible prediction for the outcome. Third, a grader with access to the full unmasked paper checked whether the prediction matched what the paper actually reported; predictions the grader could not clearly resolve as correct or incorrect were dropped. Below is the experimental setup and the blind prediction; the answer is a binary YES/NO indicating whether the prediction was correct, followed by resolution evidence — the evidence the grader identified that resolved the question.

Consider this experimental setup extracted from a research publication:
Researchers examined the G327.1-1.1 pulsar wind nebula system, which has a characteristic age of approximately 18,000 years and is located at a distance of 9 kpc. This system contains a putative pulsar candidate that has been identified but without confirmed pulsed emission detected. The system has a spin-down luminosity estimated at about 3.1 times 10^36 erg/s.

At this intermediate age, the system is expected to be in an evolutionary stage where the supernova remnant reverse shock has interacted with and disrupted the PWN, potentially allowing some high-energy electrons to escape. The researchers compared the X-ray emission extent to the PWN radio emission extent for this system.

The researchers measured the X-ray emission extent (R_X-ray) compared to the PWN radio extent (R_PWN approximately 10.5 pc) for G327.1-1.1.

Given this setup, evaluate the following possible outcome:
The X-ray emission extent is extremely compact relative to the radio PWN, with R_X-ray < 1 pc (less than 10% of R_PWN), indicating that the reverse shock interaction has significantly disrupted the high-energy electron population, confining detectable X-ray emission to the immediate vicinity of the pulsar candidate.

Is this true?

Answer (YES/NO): NO